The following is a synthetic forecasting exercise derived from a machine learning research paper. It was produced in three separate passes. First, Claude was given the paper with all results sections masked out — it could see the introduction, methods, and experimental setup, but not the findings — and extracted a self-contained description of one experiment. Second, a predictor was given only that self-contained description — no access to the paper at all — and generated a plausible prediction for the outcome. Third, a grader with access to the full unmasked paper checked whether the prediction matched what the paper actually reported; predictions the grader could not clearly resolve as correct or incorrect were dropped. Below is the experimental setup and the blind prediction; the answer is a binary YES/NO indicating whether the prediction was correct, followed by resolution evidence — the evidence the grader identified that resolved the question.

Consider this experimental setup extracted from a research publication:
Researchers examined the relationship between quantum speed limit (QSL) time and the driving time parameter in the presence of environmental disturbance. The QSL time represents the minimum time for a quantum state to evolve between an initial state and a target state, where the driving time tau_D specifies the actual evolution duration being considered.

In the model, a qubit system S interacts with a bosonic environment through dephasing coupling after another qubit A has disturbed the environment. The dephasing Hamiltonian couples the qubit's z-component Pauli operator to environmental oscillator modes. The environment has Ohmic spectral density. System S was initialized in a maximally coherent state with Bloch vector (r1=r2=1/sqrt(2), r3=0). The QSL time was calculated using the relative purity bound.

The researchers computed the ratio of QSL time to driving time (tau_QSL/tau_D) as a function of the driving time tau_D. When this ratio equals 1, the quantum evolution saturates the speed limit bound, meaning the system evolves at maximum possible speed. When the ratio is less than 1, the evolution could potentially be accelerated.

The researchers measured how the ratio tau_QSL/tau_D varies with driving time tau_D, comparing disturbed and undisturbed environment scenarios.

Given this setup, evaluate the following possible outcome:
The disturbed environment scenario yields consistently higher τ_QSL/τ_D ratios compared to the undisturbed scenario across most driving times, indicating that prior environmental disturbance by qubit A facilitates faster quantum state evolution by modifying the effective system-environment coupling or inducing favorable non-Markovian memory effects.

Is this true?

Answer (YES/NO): NO